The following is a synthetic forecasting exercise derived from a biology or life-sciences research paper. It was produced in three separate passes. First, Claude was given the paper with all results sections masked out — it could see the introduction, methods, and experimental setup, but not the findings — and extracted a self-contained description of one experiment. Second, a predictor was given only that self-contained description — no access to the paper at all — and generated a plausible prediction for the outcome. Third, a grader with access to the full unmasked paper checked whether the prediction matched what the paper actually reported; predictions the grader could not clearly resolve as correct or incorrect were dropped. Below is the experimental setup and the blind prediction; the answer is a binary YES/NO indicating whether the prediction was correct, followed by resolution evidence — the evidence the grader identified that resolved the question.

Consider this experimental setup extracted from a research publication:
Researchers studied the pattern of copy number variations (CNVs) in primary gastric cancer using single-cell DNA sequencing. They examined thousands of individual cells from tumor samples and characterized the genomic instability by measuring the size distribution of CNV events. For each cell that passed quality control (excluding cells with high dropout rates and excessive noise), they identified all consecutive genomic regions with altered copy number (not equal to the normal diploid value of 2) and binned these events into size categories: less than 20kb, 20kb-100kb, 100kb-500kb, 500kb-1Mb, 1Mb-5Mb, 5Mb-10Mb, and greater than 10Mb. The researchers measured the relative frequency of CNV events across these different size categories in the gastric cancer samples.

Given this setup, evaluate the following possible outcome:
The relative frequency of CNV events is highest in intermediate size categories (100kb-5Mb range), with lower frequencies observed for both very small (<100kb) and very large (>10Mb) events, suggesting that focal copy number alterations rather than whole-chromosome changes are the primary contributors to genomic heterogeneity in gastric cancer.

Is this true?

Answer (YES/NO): YES